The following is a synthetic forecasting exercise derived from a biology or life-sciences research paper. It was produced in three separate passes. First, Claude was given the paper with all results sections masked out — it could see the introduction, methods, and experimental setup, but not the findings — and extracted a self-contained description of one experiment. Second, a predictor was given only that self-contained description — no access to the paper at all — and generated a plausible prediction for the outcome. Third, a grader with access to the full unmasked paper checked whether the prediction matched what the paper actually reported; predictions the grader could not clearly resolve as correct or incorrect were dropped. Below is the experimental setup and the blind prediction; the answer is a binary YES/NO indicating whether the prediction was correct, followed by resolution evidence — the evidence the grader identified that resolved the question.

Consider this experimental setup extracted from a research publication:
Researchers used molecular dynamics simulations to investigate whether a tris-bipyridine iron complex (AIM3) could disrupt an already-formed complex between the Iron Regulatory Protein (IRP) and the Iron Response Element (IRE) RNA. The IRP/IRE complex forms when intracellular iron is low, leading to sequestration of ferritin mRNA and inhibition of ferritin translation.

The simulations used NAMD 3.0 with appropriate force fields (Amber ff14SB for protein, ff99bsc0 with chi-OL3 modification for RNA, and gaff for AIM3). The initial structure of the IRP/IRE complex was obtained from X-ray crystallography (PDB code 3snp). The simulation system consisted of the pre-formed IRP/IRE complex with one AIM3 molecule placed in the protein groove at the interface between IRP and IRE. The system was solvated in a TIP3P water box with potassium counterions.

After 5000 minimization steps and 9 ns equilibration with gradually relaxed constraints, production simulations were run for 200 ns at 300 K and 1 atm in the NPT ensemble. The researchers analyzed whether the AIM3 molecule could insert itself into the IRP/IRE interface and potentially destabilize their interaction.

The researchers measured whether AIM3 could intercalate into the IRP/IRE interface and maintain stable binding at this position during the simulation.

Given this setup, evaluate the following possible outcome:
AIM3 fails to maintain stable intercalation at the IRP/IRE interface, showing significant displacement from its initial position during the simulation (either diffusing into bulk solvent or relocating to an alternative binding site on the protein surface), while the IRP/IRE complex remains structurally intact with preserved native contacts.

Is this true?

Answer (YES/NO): YES